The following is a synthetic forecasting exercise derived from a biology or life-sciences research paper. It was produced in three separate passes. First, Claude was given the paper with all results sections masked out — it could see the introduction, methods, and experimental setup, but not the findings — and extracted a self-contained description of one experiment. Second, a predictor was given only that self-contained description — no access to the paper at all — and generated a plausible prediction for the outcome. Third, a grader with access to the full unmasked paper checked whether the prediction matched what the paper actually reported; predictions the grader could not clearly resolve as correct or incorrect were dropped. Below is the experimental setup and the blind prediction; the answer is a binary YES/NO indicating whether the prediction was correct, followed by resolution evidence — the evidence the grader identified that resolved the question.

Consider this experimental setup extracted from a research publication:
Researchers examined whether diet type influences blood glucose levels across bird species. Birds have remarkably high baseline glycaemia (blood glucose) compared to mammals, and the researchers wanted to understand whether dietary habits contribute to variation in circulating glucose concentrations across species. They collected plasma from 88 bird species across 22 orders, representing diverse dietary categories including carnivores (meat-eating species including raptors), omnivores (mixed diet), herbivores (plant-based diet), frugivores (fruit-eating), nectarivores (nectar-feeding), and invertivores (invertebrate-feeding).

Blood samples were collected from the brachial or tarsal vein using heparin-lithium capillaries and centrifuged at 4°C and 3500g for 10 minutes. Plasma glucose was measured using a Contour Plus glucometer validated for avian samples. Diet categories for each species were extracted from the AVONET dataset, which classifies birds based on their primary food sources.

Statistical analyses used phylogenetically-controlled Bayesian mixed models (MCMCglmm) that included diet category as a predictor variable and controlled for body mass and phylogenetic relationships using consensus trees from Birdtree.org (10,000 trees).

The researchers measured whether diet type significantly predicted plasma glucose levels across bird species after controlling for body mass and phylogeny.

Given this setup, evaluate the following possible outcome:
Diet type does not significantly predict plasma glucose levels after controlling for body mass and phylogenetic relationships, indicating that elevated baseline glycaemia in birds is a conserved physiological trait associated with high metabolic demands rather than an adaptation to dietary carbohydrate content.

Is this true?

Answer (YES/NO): YES